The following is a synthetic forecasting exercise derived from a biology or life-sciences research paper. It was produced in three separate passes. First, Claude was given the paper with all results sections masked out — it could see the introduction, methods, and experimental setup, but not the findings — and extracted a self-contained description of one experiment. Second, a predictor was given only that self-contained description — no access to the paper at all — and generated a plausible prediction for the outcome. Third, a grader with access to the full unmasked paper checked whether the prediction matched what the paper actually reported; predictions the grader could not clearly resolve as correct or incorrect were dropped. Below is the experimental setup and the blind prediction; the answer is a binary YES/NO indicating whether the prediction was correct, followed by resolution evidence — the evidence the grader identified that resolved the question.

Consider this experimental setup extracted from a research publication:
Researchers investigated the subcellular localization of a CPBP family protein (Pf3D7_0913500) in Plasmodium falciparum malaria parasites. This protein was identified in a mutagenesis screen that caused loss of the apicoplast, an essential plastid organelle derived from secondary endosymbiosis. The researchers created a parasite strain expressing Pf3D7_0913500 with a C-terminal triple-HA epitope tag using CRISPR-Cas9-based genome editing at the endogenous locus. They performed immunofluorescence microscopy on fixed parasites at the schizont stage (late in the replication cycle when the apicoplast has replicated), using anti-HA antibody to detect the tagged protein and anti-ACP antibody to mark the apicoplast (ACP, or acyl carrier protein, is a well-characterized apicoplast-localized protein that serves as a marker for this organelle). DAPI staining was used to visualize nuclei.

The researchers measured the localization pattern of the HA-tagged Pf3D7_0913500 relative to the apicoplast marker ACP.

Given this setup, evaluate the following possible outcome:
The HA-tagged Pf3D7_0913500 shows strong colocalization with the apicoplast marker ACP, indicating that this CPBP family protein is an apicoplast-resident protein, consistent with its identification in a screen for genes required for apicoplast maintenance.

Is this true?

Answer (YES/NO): YES